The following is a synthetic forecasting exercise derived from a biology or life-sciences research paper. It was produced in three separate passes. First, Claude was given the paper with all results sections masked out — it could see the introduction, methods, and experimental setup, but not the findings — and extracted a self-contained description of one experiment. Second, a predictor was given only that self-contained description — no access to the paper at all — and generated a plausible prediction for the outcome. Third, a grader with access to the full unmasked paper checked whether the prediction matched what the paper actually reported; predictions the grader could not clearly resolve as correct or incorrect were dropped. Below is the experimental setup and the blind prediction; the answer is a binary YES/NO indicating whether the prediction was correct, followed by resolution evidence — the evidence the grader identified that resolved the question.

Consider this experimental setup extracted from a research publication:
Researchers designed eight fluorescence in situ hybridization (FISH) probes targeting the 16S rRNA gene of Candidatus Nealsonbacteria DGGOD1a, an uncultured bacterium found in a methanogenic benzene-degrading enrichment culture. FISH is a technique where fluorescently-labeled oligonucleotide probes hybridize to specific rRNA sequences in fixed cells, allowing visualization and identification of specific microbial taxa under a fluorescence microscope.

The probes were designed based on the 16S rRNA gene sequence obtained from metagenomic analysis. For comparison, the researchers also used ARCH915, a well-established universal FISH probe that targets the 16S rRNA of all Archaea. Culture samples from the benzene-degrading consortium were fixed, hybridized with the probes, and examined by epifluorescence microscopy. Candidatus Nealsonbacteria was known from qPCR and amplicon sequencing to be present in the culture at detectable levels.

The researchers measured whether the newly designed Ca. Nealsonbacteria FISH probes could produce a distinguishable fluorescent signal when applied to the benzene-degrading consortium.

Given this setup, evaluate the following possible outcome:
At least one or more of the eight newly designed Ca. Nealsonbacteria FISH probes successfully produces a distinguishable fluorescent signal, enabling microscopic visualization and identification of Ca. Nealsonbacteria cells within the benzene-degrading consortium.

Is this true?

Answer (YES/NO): NO